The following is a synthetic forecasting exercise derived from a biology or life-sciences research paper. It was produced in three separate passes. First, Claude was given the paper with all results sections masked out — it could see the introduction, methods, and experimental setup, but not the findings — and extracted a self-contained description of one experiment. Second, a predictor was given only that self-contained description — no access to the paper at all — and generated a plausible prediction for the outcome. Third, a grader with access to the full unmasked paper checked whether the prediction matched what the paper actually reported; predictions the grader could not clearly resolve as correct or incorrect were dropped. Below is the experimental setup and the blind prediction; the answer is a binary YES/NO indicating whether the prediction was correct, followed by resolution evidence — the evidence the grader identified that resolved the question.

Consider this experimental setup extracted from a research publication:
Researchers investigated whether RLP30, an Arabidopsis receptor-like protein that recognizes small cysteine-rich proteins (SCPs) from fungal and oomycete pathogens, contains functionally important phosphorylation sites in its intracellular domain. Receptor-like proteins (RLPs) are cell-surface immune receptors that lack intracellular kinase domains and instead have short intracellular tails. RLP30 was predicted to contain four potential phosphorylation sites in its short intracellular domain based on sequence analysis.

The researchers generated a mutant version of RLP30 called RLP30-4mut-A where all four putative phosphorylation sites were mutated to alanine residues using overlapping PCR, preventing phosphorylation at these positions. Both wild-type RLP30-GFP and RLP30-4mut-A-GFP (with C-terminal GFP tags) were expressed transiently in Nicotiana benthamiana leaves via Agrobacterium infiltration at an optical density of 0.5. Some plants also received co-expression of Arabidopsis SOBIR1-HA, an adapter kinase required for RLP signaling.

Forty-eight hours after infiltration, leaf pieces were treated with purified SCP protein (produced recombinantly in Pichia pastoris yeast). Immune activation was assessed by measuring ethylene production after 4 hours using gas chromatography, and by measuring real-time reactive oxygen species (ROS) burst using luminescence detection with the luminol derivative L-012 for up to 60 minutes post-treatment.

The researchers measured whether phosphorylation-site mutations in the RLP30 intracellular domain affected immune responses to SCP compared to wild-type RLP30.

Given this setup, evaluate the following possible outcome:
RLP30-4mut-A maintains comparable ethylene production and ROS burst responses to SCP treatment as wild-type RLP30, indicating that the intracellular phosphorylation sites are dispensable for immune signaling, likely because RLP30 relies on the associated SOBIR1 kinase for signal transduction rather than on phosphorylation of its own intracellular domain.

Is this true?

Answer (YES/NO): YES